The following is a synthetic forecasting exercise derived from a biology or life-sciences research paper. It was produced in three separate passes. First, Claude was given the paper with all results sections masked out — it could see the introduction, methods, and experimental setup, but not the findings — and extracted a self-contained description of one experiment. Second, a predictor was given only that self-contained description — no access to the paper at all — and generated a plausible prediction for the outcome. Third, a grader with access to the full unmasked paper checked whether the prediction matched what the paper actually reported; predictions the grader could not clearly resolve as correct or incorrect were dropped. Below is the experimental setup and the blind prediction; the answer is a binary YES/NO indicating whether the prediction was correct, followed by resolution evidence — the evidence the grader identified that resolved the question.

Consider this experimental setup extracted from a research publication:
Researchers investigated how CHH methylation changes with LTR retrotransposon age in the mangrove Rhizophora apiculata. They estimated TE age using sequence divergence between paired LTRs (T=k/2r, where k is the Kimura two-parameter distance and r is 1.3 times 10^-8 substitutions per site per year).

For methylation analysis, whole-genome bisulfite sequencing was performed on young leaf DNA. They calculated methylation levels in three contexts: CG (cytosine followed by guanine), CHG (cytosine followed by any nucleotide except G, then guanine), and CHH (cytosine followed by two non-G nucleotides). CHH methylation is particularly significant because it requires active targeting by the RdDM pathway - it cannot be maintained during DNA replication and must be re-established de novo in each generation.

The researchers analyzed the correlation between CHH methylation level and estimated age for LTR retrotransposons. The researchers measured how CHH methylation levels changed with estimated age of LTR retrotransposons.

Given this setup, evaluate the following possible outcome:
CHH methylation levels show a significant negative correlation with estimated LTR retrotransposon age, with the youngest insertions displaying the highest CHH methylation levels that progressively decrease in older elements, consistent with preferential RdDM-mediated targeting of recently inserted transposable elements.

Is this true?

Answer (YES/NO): YES